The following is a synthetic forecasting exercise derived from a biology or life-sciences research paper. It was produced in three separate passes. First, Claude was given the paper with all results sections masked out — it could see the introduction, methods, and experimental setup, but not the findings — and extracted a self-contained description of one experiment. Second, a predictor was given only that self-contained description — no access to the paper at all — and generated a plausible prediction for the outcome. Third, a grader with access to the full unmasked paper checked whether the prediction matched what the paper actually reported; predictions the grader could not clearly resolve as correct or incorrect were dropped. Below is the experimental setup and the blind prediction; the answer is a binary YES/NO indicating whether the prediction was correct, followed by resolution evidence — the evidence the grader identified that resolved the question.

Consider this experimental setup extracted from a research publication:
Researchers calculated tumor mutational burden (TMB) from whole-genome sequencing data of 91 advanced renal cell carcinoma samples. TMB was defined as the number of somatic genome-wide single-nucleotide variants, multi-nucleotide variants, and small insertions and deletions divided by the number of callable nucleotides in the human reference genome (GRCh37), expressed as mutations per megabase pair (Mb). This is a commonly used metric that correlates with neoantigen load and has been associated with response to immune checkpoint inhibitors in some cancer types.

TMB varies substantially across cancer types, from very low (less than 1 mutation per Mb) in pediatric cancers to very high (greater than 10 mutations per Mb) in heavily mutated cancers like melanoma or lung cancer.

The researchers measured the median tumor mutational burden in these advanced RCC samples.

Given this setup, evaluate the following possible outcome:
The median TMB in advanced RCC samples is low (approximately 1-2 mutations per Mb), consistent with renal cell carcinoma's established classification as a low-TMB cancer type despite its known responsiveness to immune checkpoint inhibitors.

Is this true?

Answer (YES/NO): NO